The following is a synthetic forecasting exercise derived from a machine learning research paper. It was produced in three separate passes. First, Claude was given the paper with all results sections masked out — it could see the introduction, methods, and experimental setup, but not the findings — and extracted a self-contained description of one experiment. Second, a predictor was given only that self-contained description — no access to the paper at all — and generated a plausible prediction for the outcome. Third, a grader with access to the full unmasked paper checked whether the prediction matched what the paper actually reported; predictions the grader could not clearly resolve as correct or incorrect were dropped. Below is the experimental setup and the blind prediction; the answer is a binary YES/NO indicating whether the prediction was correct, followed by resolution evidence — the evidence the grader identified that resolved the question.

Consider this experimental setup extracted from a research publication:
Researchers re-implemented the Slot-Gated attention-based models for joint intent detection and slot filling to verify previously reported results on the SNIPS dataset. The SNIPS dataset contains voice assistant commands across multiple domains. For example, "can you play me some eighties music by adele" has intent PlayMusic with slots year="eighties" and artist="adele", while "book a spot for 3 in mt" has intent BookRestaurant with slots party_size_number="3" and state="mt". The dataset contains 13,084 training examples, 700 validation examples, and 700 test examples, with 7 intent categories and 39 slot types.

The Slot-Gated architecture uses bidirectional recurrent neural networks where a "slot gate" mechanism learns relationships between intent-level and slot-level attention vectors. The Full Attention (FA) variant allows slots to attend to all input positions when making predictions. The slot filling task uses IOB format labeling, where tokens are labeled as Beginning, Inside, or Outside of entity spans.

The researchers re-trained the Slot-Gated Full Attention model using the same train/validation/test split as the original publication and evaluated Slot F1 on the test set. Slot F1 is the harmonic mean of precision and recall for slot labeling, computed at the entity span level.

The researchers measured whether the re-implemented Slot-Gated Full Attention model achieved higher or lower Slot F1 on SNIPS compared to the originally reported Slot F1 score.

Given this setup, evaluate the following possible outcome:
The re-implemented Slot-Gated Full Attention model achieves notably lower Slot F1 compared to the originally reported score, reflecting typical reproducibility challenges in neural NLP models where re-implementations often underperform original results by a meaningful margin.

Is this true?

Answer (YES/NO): NO